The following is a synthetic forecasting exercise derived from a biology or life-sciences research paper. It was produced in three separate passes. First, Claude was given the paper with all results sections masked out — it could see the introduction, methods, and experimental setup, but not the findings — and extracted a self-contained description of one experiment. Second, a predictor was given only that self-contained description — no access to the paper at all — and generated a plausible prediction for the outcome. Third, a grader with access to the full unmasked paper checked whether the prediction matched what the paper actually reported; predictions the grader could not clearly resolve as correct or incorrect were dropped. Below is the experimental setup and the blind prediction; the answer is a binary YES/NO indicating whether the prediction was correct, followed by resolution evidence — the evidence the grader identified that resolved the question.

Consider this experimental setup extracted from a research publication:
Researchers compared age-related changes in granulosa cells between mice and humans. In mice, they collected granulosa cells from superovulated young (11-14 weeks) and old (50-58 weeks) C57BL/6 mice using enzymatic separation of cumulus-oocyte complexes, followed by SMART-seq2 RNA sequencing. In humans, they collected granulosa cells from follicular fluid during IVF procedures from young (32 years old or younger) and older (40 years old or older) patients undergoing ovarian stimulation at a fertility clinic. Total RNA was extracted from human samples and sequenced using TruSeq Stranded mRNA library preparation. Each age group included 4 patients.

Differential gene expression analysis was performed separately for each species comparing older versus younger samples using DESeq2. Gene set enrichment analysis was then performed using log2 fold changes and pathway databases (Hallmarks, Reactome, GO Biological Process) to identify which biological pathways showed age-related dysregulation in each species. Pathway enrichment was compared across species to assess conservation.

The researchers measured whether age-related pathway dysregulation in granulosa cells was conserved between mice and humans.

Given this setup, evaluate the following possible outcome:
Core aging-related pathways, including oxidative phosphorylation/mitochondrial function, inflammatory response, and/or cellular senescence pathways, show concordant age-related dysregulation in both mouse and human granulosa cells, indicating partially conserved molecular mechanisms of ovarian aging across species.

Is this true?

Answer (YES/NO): NO